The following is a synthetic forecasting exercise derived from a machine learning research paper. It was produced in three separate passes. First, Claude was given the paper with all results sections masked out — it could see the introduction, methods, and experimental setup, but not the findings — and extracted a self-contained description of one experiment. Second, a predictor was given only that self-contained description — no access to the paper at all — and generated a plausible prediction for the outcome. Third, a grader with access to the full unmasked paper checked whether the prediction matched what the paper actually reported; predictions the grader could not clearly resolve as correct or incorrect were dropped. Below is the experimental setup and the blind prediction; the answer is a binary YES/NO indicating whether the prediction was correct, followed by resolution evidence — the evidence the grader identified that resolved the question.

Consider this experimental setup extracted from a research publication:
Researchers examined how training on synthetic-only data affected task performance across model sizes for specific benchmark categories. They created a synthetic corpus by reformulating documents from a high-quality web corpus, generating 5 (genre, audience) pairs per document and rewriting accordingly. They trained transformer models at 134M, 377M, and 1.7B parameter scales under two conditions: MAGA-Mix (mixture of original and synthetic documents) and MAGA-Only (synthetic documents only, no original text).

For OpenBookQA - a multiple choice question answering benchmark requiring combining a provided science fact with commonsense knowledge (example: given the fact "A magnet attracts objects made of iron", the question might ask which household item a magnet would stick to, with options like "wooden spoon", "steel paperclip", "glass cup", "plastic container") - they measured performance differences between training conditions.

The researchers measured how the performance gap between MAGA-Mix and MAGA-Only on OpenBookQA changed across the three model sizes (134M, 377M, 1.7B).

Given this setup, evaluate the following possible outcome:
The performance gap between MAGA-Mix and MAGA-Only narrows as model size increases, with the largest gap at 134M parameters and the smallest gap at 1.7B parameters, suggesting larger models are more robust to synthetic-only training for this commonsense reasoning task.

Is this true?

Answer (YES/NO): NO